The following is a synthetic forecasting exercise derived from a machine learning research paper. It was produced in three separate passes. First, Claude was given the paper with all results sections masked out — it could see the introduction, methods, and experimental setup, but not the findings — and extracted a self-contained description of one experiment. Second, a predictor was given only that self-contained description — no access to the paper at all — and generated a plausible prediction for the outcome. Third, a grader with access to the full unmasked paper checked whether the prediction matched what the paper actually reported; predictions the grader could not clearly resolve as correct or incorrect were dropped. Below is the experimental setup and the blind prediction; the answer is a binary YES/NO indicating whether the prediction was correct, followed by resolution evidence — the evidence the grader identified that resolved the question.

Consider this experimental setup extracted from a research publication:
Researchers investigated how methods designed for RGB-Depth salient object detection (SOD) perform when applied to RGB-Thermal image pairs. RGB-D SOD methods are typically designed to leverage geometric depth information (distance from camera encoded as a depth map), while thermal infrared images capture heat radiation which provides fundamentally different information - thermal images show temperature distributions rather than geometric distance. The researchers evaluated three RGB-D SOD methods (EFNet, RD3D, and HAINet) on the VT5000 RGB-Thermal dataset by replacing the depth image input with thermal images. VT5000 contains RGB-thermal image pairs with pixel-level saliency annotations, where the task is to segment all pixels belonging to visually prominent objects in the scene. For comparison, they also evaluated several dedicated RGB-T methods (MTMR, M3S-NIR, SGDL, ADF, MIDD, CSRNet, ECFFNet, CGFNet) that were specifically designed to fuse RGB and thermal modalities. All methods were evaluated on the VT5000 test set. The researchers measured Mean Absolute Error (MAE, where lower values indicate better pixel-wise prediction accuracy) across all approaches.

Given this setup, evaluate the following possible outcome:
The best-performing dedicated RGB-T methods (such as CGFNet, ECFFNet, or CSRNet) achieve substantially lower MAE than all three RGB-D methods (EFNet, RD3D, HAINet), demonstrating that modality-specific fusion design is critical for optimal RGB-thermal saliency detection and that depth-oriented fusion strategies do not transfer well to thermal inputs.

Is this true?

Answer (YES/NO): NO